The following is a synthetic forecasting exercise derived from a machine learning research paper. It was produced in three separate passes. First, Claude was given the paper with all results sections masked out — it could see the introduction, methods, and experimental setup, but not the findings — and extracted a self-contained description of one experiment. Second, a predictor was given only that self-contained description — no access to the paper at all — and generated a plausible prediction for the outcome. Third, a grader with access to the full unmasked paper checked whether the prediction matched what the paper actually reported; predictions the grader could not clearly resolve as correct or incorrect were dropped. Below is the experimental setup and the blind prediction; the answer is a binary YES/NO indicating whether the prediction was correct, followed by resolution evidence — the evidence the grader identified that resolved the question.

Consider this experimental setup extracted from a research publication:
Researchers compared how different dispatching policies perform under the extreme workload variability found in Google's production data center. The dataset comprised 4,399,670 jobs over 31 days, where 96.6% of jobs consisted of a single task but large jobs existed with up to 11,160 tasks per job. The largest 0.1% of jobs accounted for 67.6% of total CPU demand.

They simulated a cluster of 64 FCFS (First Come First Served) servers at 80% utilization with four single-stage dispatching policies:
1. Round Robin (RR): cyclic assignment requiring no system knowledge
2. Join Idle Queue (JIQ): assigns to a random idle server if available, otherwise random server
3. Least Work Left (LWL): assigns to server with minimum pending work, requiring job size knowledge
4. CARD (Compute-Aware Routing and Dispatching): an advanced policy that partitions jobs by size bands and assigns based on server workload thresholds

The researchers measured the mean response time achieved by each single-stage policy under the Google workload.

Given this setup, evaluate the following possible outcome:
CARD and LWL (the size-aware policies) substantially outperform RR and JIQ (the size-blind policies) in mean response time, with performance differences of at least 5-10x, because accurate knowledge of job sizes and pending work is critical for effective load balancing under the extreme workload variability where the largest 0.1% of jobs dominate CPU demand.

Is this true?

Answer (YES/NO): NO